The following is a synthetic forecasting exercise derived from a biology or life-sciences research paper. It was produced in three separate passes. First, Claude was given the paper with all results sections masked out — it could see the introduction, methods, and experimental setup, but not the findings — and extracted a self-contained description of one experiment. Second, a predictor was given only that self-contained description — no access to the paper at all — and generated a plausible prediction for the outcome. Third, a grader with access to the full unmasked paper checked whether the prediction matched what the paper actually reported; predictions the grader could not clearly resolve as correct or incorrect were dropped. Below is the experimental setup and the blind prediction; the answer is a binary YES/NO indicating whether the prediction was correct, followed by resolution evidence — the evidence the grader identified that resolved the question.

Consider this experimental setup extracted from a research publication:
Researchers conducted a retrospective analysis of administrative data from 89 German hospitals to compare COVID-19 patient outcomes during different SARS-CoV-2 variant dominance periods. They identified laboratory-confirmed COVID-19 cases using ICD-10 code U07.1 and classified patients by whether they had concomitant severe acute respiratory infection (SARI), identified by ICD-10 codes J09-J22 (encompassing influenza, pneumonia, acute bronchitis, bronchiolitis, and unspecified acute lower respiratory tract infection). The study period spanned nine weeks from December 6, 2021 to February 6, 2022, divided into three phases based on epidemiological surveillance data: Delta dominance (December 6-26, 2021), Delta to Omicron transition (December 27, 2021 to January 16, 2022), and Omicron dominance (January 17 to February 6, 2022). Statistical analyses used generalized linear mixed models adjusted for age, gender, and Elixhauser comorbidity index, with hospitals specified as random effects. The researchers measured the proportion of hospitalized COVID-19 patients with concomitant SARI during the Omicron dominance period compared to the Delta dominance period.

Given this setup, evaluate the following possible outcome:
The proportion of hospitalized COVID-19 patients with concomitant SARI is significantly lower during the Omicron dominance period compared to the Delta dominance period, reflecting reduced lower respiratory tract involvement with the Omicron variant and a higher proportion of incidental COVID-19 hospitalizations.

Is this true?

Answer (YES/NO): YES